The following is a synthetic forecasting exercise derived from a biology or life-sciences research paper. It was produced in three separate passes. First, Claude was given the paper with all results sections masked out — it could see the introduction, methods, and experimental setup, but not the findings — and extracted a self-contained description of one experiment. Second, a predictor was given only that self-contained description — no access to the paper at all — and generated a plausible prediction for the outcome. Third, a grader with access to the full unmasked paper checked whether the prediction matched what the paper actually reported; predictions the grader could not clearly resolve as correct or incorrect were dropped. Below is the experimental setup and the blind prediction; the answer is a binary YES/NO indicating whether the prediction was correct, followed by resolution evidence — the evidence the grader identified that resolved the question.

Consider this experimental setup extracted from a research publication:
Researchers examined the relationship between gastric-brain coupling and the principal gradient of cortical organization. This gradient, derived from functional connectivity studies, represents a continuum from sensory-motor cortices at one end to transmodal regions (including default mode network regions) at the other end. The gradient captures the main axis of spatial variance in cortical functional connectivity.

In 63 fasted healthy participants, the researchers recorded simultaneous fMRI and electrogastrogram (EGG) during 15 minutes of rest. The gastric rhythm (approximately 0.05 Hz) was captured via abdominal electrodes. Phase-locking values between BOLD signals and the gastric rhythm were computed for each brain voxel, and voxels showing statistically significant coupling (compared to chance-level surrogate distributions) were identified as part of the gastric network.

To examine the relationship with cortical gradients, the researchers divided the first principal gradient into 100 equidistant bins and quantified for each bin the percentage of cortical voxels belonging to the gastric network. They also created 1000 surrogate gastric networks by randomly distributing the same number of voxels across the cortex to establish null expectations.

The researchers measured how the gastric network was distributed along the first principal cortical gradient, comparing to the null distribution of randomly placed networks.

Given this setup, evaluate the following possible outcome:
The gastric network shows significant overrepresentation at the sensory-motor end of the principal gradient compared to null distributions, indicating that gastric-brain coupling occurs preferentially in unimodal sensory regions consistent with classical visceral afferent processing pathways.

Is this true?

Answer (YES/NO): NO